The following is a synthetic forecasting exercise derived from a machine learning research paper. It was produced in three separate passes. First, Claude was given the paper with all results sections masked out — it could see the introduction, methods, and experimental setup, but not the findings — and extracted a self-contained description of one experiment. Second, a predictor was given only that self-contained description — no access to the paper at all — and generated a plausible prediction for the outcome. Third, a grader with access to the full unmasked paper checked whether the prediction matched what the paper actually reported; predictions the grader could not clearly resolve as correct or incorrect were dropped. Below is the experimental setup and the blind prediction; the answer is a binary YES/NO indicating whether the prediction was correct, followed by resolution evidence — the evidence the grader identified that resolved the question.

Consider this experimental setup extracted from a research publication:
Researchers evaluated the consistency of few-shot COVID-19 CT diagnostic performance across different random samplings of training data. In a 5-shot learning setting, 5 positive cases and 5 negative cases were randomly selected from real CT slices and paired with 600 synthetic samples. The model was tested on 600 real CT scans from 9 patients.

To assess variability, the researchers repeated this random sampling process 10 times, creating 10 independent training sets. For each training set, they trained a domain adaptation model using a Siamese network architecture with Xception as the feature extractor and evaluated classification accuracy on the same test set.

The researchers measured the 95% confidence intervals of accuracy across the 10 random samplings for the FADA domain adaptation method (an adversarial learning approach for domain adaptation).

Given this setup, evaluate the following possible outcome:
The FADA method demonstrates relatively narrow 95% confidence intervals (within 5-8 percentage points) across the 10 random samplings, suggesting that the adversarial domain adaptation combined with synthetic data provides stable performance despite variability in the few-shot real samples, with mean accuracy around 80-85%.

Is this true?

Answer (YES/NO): NO